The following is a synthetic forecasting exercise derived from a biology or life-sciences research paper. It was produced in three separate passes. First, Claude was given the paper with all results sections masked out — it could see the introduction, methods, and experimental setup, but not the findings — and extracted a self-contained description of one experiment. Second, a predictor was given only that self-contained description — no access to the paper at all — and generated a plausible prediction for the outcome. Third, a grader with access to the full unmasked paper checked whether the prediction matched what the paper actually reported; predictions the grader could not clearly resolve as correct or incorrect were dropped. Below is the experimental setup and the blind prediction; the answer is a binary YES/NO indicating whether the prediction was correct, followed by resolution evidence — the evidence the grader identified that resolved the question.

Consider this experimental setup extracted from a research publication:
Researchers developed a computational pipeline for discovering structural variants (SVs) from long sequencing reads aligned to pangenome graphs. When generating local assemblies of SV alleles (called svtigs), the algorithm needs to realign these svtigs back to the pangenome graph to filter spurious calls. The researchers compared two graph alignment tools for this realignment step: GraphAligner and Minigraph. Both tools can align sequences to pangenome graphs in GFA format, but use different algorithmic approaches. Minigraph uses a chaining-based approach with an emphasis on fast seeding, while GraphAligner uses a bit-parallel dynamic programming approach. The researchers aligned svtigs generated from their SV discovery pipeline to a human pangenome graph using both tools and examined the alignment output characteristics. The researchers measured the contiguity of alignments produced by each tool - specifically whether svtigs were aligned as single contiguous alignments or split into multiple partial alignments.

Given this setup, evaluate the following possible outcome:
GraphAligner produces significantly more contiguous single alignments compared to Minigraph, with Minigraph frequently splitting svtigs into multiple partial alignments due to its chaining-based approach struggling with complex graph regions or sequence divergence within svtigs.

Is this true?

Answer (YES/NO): YES